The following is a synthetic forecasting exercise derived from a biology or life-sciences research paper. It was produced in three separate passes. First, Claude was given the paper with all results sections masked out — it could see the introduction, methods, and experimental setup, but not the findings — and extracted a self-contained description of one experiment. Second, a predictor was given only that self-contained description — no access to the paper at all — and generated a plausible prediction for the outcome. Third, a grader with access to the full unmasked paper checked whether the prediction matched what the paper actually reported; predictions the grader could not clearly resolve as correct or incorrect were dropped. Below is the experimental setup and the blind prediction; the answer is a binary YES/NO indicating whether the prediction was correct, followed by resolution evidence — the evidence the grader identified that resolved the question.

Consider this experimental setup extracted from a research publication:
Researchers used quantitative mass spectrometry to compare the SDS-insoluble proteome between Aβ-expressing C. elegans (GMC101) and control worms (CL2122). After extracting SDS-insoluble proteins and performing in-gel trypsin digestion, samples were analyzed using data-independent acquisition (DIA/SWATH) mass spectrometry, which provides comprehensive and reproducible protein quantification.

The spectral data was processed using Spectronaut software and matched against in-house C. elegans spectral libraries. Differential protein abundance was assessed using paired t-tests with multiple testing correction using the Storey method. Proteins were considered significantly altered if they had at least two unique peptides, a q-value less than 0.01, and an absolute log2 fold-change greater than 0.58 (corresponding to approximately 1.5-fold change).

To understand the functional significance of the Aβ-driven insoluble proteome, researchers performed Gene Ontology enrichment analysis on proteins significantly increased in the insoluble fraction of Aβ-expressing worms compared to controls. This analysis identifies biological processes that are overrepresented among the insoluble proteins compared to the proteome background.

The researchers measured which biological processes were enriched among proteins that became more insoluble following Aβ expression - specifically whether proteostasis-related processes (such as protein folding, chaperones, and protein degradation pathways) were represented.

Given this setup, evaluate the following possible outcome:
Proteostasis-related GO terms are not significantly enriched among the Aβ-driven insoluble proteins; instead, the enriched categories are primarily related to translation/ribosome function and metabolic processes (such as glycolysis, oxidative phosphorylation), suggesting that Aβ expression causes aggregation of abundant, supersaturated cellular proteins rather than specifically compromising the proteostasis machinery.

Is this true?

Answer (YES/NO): NO